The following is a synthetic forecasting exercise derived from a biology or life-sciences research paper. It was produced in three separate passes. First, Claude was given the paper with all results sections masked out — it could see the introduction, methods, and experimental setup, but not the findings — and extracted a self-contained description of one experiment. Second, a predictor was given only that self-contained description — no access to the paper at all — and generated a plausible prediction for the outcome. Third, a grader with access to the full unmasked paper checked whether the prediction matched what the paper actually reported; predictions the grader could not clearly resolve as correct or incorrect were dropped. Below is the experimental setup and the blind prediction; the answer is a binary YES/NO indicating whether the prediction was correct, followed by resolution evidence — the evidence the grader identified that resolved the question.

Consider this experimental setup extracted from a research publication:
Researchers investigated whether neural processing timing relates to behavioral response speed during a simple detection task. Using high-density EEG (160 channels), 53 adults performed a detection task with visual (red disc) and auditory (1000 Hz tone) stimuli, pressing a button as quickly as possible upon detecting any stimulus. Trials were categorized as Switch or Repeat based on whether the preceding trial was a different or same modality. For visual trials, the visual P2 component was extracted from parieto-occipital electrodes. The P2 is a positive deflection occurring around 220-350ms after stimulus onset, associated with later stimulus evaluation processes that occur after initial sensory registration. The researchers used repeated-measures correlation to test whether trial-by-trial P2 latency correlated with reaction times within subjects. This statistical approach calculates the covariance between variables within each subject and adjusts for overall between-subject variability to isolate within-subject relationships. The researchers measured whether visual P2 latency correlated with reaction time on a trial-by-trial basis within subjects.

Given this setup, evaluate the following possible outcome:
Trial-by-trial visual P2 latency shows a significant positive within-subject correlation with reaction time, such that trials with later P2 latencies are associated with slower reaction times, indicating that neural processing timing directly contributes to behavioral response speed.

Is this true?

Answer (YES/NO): YES